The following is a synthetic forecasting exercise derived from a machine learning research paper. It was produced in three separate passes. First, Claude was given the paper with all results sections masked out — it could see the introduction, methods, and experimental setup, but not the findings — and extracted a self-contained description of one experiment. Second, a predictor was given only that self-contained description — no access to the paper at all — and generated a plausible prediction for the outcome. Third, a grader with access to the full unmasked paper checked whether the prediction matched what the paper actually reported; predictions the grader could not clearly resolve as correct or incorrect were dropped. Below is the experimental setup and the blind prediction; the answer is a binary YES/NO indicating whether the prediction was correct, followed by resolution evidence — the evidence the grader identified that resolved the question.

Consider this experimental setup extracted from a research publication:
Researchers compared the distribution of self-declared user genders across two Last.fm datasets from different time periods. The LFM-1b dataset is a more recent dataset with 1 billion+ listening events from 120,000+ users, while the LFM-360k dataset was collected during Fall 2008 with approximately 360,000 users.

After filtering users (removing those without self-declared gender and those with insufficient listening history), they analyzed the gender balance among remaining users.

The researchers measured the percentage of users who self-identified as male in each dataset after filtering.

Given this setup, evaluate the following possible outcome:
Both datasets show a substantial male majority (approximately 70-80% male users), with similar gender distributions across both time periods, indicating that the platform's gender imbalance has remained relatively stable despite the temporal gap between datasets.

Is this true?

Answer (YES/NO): NO